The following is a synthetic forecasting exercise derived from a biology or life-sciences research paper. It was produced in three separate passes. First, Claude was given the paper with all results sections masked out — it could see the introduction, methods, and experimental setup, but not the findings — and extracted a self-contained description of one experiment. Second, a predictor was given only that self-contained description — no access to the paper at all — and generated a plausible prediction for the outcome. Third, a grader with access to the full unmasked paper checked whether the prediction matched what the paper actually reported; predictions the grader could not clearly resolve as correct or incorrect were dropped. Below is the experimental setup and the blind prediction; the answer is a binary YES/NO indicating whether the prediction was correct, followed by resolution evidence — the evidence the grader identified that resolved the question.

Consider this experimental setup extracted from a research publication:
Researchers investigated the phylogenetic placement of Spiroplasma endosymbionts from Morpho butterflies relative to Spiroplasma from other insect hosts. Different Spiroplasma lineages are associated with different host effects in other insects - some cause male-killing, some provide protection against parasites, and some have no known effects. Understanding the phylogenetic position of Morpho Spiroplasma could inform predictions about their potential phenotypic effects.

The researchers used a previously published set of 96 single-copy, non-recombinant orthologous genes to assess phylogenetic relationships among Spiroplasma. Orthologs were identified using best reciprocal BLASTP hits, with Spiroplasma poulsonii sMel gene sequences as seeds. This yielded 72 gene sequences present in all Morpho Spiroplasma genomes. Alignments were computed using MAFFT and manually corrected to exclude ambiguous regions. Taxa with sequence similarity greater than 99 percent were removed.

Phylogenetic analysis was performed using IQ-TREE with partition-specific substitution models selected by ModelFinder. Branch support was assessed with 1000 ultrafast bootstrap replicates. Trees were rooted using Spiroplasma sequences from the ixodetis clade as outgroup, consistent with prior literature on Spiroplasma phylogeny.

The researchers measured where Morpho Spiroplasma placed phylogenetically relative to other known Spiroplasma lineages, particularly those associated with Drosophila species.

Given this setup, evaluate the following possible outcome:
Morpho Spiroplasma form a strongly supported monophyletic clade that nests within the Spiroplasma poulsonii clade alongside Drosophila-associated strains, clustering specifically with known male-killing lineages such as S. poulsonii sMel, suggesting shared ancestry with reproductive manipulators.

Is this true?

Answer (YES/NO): NO